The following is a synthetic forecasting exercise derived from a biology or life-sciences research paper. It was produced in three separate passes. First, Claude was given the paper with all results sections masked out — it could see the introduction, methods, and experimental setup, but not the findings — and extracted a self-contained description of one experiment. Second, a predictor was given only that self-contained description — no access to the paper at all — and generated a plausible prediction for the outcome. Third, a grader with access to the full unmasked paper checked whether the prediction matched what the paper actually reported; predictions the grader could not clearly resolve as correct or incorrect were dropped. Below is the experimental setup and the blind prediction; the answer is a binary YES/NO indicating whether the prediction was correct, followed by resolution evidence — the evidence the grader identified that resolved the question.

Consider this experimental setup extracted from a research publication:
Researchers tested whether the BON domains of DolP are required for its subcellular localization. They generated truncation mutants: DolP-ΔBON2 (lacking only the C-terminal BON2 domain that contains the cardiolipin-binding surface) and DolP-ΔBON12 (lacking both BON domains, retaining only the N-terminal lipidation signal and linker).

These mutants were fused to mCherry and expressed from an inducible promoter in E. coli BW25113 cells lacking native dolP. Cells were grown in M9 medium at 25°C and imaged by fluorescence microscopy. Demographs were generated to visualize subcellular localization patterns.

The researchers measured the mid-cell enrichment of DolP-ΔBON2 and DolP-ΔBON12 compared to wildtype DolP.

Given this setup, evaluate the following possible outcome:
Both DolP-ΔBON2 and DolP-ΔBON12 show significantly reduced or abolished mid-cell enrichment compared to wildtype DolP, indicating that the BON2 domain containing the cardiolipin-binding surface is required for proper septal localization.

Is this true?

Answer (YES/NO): YES